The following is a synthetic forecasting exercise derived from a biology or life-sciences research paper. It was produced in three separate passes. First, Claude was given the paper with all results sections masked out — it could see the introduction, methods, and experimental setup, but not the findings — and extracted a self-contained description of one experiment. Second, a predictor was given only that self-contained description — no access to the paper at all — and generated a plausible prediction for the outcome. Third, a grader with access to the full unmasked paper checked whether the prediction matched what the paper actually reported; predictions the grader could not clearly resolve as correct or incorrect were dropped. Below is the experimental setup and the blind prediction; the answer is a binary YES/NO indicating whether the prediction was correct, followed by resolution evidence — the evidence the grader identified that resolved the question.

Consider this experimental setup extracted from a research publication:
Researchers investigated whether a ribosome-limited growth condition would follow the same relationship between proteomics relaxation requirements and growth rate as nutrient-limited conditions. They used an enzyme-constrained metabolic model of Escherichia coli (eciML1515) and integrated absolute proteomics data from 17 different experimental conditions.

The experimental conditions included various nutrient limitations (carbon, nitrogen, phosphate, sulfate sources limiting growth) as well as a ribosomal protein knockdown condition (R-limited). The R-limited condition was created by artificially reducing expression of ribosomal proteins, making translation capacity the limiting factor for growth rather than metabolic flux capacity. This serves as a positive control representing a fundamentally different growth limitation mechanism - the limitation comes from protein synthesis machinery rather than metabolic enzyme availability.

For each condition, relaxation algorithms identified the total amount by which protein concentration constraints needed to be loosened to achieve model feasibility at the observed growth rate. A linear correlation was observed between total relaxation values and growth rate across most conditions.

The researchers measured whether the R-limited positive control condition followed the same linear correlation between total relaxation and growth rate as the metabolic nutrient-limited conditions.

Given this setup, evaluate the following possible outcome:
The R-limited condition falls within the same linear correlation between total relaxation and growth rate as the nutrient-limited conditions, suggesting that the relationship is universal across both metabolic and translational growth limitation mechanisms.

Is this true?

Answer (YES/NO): NO